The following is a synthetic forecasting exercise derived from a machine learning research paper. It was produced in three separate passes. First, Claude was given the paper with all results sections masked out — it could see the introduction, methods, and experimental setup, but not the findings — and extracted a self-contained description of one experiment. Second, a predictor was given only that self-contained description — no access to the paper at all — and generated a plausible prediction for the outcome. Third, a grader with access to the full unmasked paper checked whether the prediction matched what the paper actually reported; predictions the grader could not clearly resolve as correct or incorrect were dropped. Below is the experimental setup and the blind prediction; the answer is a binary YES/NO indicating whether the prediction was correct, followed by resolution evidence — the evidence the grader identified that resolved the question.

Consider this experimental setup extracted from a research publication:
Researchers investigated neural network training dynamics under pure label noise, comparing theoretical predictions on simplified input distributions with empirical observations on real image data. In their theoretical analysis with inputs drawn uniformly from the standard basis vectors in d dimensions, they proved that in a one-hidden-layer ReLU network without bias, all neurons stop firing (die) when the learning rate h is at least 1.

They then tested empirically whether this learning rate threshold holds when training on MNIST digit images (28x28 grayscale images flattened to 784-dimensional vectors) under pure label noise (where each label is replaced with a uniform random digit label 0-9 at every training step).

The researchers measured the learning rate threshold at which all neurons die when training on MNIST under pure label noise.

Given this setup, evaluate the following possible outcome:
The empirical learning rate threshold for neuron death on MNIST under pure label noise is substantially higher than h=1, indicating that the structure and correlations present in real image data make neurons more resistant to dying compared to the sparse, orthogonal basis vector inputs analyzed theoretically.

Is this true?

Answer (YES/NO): NO